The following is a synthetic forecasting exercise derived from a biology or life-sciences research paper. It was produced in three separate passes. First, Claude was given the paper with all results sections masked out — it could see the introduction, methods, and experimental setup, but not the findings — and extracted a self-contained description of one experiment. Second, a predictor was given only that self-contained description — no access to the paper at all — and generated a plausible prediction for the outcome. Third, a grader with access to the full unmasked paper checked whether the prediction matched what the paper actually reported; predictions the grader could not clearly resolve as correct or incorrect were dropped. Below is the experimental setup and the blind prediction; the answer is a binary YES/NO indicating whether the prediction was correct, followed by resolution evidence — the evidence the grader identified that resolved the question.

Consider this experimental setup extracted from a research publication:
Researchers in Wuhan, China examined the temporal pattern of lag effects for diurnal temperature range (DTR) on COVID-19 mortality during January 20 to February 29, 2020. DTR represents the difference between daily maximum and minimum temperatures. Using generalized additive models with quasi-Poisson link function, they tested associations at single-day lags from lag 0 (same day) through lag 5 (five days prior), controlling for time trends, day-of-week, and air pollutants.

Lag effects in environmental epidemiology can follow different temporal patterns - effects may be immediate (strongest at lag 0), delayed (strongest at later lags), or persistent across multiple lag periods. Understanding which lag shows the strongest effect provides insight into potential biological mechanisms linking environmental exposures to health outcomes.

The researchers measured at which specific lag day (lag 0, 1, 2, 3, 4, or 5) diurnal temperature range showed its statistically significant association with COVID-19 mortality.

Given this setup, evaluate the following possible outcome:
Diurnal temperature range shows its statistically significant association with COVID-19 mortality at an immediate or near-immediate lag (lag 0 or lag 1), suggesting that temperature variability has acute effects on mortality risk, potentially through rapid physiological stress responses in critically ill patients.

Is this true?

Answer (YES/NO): NO